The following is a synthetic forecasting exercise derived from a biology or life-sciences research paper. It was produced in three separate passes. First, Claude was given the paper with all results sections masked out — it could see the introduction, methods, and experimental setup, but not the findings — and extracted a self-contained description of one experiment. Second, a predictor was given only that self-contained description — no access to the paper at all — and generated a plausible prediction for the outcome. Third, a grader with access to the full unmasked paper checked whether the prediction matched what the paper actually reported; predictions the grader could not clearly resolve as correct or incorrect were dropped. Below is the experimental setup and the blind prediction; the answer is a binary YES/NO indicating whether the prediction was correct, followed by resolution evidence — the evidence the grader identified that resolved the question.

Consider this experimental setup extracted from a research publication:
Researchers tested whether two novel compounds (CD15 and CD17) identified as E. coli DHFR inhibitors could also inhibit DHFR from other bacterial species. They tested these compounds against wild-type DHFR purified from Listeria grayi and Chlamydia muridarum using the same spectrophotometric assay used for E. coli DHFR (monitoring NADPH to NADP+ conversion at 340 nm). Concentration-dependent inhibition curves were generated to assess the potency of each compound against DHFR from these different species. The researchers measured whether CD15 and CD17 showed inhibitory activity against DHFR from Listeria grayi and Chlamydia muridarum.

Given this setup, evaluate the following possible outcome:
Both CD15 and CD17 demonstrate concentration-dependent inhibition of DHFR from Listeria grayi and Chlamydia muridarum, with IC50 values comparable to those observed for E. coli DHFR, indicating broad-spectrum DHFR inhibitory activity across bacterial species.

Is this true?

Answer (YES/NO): YES